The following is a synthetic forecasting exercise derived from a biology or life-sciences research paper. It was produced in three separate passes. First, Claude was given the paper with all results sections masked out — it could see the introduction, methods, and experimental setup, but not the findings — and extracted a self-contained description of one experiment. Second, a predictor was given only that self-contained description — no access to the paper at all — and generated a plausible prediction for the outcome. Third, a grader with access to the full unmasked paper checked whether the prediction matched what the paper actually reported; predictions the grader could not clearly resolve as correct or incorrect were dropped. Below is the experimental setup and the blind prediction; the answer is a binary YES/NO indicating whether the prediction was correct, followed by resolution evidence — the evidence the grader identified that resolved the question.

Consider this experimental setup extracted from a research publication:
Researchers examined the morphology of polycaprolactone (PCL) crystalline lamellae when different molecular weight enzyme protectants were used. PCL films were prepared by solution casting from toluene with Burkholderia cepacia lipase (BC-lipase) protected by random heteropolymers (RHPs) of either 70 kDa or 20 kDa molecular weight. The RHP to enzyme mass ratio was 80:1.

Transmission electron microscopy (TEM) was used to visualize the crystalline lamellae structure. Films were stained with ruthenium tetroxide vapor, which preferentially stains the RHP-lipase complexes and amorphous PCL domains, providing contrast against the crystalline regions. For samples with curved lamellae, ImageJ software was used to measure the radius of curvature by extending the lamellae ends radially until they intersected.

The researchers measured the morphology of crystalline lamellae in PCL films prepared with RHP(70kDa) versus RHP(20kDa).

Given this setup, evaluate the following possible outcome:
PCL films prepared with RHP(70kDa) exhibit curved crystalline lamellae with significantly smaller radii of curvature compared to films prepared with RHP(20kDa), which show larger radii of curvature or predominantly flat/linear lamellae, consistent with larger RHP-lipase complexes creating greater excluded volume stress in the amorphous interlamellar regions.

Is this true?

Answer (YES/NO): NO